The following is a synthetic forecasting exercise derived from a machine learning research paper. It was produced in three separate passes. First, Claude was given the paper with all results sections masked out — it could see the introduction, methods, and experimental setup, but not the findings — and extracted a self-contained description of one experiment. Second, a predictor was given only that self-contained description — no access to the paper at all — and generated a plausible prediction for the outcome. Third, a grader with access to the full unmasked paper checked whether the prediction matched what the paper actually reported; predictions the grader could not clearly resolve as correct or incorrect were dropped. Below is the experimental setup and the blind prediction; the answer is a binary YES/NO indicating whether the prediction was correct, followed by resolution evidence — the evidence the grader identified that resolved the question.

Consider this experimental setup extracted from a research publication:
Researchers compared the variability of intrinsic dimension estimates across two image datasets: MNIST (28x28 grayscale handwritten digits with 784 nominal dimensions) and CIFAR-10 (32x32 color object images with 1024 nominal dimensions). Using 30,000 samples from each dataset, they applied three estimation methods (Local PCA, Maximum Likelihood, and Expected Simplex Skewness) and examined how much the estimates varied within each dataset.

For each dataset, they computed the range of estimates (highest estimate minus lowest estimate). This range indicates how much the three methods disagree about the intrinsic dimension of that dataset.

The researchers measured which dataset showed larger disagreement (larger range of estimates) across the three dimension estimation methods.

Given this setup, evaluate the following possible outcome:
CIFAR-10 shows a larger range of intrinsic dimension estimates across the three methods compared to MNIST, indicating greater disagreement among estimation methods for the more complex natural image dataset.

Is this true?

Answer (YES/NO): NO